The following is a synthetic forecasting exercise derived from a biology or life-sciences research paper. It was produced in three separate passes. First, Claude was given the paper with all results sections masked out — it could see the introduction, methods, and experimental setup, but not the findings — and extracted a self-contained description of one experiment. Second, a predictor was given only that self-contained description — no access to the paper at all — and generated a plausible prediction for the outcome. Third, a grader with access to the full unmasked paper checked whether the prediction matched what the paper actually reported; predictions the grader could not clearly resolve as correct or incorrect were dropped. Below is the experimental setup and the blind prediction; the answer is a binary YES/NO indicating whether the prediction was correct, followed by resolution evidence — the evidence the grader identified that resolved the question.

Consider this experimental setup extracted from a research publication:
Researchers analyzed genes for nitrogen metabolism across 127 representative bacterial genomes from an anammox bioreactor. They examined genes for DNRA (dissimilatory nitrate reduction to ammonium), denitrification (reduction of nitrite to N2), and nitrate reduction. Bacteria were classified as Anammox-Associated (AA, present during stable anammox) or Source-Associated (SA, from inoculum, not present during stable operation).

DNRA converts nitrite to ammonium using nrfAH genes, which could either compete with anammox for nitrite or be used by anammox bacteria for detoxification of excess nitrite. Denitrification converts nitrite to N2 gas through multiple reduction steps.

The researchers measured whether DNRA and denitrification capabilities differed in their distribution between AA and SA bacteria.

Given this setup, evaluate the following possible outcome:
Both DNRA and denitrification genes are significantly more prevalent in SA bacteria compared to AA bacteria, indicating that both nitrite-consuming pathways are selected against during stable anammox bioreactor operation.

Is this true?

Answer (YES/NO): NO